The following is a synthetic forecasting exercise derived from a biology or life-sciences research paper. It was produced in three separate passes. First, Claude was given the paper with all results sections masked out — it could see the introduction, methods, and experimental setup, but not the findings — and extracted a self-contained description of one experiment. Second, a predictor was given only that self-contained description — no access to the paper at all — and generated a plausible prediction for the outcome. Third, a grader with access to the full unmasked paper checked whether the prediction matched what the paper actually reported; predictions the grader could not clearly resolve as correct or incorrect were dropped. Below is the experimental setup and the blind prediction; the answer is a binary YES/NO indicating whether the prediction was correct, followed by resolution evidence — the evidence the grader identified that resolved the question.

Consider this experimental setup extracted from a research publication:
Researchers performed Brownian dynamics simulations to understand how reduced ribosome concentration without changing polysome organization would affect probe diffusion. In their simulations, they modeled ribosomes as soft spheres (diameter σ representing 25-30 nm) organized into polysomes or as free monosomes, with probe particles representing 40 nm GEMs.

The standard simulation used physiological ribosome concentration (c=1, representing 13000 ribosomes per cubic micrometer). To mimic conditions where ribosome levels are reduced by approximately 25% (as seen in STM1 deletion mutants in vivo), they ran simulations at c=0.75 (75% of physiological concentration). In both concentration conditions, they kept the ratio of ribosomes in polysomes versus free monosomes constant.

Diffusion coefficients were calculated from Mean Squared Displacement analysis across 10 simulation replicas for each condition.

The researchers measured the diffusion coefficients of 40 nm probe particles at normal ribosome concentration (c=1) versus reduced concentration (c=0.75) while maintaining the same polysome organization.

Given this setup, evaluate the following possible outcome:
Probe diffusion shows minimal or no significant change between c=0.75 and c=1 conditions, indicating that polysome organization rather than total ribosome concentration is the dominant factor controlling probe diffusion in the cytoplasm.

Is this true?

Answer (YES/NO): NO